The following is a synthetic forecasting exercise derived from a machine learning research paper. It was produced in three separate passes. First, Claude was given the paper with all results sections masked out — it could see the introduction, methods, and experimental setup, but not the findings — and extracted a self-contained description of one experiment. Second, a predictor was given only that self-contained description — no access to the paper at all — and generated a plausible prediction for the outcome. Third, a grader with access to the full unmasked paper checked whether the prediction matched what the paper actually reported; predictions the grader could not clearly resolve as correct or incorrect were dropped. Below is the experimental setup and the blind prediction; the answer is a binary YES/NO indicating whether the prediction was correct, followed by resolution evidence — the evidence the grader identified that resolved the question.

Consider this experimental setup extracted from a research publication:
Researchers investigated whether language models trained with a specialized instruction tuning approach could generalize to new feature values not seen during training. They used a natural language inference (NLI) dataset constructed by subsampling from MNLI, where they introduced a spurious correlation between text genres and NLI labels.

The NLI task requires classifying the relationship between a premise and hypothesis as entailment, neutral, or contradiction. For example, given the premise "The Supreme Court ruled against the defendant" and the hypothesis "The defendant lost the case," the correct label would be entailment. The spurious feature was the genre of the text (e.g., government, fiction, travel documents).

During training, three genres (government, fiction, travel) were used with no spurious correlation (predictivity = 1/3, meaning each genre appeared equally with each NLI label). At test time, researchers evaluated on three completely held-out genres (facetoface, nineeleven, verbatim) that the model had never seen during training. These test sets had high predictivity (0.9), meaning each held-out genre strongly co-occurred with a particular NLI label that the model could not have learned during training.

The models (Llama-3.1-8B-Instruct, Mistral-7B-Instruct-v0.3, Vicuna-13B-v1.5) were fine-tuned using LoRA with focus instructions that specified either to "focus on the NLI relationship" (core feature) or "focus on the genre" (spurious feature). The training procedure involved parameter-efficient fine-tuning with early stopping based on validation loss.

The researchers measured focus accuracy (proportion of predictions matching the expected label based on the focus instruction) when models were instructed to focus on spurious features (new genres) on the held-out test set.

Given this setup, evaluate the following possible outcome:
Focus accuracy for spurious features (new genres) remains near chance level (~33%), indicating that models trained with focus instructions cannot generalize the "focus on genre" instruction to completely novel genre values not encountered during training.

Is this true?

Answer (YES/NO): YES